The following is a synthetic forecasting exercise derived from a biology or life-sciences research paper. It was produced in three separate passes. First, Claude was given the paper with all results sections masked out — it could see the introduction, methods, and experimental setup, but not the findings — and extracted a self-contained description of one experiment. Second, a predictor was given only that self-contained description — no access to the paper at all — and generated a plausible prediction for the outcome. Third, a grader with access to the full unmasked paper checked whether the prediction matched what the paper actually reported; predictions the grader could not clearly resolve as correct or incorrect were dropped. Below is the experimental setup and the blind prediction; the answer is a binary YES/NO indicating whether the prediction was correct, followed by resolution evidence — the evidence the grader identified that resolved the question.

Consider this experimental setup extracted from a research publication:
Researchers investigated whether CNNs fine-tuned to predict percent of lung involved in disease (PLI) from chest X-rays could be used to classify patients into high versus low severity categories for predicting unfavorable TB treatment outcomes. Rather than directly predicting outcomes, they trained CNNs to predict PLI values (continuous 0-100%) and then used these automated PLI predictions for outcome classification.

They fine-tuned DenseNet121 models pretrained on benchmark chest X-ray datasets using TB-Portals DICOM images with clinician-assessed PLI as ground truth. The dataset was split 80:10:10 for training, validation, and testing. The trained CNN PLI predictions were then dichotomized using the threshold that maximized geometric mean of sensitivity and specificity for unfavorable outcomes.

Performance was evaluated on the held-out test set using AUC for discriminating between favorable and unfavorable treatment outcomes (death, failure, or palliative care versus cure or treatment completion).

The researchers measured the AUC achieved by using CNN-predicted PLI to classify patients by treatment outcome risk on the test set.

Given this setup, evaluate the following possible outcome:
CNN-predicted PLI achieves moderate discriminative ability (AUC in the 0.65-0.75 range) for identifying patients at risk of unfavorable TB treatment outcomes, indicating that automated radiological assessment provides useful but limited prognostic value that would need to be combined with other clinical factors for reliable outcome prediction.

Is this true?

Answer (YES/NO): NO